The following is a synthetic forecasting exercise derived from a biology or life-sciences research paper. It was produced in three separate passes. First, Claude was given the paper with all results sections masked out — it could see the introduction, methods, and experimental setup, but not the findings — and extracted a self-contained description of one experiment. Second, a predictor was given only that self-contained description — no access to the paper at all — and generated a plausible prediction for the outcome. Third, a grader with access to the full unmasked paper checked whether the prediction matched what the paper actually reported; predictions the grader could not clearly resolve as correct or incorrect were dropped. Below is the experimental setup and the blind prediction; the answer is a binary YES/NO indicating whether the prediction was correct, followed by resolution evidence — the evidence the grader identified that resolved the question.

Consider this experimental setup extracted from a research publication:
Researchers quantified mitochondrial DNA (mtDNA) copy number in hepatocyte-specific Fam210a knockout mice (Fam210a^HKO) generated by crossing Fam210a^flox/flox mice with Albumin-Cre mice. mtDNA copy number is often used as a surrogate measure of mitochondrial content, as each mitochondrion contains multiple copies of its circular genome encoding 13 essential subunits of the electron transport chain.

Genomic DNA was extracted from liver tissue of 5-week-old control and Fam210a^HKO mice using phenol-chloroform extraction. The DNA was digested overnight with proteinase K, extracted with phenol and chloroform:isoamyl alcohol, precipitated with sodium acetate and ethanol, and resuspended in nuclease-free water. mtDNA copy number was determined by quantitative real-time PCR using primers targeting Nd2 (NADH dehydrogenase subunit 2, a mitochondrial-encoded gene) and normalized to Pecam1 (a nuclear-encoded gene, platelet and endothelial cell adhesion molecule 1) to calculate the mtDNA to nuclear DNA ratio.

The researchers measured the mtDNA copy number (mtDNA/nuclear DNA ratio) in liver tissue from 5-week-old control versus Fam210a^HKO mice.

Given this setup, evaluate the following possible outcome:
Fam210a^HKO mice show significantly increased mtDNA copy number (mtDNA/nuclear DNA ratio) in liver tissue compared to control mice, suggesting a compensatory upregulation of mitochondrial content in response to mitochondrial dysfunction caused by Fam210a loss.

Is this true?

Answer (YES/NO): NO